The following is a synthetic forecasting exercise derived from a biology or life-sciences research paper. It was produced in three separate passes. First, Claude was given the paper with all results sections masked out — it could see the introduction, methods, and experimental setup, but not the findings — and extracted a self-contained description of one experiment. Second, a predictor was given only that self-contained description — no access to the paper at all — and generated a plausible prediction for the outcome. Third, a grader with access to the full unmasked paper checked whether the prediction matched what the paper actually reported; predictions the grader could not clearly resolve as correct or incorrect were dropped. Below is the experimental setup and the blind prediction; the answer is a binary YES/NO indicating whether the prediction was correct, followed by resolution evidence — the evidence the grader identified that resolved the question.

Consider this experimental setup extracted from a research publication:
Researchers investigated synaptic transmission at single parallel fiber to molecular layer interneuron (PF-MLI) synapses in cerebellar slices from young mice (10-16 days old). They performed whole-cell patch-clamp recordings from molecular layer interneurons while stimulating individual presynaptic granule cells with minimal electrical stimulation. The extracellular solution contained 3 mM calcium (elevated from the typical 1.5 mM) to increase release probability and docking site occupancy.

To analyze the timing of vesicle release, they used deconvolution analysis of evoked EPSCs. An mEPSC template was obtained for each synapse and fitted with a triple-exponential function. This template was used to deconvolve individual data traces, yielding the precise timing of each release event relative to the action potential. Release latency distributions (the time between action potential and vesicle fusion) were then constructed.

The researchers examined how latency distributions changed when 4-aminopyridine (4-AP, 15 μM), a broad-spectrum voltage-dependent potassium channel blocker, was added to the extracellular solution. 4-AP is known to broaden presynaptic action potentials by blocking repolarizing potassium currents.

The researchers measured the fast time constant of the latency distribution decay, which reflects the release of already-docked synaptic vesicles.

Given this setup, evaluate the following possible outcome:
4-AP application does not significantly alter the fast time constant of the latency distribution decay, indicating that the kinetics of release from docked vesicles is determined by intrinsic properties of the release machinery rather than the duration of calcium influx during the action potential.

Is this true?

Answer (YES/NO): NO